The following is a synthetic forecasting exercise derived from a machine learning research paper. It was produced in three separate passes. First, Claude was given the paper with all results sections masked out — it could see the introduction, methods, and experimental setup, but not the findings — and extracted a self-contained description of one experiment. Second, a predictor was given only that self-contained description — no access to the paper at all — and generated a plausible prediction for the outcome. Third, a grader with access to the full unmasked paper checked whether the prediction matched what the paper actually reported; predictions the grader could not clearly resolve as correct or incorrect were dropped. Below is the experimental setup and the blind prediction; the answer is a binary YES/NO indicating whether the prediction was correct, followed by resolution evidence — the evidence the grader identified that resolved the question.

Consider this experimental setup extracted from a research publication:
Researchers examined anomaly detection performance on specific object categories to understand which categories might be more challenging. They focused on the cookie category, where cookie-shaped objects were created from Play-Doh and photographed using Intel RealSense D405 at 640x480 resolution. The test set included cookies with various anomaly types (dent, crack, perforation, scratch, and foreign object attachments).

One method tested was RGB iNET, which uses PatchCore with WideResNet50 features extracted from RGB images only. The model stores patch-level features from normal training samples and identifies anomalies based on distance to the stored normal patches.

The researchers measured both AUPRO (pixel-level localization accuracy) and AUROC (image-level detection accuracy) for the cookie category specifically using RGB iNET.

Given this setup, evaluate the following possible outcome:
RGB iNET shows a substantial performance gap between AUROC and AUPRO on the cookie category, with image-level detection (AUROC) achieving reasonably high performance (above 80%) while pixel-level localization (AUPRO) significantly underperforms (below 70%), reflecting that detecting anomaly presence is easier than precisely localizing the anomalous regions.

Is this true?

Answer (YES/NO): NO